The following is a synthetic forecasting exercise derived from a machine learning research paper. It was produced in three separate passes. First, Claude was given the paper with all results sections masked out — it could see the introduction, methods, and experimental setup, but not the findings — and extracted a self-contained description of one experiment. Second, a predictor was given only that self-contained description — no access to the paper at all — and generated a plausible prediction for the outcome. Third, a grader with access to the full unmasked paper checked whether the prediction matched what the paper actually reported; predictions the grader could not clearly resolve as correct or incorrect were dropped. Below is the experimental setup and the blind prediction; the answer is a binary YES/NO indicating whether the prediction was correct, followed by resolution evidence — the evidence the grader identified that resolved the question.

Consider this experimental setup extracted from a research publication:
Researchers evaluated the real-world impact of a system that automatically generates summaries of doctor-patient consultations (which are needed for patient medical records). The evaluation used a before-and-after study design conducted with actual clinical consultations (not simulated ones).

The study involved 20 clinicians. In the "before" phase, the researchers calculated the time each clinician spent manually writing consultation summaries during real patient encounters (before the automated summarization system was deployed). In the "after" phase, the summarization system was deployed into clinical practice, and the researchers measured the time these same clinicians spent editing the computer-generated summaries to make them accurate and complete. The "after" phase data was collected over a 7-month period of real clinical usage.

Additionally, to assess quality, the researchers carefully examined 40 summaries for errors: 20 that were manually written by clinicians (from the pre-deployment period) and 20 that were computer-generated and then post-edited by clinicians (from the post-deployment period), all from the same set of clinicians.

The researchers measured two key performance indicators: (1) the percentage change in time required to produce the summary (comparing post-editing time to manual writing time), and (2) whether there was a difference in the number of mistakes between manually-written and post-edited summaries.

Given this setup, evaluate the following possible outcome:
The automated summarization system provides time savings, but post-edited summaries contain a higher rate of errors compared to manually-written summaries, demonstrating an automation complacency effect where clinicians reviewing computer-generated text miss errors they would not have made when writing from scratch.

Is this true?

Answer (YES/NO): NO